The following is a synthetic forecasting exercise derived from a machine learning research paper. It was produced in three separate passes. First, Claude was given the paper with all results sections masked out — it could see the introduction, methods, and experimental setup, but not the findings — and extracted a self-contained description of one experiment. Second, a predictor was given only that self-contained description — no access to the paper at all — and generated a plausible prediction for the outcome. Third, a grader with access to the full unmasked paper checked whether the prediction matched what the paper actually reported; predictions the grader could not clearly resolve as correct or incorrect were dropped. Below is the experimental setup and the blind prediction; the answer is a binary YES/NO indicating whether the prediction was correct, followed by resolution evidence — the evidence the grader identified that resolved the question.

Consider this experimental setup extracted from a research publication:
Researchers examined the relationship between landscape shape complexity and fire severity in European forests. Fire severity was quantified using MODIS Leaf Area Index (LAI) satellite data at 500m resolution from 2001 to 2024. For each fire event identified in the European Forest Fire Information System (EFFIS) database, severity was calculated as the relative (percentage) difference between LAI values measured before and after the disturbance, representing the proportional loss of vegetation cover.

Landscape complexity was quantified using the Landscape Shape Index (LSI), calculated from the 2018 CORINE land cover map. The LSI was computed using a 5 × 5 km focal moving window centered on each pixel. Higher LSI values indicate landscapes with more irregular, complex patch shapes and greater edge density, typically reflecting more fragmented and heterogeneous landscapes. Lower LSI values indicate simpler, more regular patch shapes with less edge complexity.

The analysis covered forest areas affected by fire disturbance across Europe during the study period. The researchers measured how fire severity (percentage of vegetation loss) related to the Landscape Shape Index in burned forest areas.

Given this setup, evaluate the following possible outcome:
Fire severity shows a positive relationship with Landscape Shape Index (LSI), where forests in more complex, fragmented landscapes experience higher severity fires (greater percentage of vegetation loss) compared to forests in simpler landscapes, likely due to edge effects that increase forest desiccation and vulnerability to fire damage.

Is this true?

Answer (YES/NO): NO